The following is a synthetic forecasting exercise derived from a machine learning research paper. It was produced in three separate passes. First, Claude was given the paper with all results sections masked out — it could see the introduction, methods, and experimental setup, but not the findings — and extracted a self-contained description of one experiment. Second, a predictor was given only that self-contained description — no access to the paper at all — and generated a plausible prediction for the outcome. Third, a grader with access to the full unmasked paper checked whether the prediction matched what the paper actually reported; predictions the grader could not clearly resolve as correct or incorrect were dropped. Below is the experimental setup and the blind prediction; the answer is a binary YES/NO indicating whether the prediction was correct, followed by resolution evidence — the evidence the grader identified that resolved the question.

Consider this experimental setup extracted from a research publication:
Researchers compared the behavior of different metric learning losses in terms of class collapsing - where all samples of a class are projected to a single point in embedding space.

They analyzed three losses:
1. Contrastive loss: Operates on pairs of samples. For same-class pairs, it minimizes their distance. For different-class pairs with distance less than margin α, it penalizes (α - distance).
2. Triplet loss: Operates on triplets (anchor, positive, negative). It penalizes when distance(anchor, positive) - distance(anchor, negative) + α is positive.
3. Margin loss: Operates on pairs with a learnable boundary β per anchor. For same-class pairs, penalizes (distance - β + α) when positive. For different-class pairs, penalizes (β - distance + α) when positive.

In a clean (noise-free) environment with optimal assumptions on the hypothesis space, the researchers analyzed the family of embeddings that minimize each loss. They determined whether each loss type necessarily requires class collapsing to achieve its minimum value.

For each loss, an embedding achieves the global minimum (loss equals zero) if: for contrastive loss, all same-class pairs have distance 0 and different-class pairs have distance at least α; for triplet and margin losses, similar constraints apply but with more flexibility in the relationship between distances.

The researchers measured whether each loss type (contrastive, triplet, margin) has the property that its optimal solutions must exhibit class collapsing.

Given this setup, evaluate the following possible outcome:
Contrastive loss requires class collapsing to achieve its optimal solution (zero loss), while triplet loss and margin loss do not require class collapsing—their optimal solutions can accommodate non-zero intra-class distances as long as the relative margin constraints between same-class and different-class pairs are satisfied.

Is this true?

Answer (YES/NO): YES